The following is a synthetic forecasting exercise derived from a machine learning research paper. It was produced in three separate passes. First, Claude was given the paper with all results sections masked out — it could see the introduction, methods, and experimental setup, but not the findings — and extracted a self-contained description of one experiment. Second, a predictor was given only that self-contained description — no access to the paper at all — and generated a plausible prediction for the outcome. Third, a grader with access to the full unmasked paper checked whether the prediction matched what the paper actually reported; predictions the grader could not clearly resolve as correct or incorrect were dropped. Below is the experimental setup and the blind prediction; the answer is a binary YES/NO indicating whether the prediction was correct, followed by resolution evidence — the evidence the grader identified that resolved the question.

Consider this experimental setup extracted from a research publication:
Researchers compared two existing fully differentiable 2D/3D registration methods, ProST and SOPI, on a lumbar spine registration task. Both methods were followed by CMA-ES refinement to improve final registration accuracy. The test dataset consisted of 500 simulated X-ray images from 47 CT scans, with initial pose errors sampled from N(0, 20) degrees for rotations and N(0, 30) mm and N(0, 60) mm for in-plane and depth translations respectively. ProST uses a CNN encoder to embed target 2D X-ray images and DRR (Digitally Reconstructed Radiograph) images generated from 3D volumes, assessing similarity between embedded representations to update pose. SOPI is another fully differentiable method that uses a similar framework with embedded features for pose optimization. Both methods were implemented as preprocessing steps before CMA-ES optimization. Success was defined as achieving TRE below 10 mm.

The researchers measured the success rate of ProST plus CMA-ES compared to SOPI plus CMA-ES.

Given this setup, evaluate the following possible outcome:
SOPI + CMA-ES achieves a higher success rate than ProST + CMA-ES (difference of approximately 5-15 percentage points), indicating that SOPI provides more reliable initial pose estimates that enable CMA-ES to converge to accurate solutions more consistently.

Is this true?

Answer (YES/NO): NO